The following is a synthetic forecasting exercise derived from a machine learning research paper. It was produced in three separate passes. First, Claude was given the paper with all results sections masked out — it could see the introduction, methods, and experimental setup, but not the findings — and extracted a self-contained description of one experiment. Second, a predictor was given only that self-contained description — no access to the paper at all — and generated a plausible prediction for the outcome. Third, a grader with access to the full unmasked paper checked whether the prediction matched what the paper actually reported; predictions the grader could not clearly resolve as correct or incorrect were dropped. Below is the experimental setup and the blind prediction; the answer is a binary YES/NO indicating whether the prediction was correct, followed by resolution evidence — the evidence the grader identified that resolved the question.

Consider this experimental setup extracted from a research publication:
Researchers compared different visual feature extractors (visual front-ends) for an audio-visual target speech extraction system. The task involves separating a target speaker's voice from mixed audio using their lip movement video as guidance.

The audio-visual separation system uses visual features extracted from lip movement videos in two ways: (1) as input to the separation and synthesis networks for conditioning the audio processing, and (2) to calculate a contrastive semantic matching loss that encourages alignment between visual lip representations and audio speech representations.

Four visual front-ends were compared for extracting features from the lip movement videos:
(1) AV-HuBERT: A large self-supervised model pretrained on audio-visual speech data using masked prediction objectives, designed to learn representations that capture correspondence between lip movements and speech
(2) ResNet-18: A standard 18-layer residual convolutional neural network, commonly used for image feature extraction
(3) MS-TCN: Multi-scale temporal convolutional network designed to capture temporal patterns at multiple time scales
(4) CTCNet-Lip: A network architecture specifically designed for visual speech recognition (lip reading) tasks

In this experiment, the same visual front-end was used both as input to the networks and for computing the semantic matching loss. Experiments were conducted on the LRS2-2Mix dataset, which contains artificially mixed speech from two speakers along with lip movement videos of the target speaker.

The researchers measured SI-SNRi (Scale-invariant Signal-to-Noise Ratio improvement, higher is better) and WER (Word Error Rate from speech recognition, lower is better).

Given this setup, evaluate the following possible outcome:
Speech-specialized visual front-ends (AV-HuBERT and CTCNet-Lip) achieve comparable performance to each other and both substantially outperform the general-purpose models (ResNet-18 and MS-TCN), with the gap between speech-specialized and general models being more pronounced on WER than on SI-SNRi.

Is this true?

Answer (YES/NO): NO